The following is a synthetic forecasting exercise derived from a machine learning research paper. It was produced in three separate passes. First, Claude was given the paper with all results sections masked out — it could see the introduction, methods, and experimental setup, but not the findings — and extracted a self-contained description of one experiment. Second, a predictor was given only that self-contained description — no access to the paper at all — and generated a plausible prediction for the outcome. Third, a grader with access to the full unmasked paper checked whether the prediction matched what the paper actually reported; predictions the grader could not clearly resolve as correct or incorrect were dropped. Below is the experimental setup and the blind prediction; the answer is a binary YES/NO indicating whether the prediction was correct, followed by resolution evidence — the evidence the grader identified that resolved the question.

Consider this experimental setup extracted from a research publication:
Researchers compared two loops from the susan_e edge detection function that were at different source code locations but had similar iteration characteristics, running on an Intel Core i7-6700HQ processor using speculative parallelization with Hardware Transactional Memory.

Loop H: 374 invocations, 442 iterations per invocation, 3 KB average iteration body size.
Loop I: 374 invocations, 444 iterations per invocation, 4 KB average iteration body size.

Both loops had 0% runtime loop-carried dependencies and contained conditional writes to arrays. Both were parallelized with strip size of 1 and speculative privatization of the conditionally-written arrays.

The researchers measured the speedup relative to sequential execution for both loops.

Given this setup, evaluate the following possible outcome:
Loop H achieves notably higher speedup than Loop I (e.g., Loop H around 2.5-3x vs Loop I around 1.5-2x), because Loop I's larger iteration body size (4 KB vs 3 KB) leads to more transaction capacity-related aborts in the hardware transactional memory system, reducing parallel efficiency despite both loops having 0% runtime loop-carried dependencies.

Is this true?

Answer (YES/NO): NO